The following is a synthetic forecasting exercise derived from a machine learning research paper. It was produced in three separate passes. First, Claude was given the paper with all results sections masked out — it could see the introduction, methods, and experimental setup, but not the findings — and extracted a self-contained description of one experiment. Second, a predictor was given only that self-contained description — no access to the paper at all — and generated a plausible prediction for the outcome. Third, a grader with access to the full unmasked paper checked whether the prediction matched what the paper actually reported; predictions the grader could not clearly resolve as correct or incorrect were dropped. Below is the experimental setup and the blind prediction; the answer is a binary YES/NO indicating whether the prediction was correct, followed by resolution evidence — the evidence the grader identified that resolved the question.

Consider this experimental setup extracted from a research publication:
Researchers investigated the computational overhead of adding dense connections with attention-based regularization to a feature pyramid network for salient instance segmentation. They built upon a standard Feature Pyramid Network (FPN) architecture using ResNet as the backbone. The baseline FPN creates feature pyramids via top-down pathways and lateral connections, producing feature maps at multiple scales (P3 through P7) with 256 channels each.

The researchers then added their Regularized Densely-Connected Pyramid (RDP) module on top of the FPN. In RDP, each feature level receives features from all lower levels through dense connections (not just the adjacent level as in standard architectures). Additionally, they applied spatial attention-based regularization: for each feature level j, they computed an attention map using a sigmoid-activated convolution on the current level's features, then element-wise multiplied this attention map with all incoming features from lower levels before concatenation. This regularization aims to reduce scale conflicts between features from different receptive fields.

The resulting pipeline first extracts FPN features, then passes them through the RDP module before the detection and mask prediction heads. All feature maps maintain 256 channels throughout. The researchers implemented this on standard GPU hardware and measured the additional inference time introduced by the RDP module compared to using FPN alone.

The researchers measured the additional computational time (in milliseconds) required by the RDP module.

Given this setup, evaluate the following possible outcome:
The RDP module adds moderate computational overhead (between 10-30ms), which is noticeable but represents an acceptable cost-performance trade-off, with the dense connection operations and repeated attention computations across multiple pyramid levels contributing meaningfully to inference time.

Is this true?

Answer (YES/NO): NO